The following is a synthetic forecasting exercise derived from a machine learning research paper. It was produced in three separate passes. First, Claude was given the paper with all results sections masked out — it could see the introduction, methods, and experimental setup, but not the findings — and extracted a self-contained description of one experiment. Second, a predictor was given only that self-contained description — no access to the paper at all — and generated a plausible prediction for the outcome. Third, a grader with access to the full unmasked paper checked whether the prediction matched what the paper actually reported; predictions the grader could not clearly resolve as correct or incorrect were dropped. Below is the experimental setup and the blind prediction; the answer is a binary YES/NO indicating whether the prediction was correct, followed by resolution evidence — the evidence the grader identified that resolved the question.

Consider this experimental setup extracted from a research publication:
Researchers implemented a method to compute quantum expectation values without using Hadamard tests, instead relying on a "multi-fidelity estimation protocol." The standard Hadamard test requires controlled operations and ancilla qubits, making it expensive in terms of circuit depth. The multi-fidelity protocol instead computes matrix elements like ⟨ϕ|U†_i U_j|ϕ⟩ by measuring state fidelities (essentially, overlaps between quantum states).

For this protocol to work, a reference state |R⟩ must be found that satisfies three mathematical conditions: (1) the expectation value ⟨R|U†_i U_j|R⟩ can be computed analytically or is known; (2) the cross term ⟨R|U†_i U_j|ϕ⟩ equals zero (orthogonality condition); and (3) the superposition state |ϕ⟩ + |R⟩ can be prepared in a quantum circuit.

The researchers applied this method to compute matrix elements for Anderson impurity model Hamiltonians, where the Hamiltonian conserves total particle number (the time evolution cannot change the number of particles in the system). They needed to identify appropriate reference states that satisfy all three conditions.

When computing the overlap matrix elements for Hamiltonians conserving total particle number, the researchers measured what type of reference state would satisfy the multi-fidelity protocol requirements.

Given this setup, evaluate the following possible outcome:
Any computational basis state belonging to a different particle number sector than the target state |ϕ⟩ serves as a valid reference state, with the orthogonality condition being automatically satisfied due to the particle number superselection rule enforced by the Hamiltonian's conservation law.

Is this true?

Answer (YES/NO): NO